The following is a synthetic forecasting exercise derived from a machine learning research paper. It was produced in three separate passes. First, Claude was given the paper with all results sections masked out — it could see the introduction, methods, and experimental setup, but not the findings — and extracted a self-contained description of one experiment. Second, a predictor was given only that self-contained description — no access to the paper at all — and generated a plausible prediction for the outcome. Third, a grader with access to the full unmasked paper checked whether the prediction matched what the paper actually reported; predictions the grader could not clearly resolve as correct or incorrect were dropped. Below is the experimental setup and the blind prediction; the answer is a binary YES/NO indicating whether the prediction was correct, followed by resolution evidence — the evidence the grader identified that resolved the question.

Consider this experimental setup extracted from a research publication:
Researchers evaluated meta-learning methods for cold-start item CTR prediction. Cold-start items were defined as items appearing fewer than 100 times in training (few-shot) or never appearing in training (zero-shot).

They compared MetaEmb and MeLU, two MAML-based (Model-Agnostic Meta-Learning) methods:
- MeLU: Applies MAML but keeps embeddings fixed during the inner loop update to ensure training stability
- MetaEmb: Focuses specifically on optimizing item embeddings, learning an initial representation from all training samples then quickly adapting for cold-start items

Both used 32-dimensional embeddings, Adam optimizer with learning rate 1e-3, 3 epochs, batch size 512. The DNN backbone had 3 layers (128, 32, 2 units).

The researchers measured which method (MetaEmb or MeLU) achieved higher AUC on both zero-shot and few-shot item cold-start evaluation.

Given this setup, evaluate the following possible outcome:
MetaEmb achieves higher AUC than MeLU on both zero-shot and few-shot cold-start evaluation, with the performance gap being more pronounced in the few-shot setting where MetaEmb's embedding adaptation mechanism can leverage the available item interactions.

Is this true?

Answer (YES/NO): YES